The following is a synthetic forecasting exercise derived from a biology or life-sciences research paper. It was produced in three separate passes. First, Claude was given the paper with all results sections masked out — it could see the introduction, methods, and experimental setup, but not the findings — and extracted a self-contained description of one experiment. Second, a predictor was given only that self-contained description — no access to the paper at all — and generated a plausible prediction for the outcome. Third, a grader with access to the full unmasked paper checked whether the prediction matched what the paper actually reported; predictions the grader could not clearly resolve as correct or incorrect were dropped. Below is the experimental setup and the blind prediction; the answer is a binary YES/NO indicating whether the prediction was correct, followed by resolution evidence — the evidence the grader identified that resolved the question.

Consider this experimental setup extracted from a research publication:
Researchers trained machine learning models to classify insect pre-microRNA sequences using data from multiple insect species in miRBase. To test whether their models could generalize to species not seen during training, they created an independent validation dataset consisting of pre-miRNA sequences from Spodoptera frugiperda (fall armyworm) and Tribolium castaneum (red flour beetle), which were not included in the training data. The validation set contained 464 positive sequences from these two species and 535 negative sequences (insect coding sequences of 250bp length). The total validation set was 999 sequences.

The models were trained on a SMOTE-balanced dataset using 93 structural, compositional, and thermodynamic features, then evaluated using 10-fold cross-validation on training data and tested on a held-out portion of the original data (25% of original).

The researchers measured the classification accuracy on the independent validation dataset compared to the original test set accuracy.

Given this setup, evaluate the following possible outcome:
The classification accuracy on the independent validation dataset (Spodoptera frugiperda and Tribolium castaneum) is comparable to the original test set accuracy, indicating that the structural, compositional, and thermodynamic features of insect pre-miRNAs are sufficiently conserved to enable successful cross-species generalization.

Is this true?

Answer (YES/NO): NO